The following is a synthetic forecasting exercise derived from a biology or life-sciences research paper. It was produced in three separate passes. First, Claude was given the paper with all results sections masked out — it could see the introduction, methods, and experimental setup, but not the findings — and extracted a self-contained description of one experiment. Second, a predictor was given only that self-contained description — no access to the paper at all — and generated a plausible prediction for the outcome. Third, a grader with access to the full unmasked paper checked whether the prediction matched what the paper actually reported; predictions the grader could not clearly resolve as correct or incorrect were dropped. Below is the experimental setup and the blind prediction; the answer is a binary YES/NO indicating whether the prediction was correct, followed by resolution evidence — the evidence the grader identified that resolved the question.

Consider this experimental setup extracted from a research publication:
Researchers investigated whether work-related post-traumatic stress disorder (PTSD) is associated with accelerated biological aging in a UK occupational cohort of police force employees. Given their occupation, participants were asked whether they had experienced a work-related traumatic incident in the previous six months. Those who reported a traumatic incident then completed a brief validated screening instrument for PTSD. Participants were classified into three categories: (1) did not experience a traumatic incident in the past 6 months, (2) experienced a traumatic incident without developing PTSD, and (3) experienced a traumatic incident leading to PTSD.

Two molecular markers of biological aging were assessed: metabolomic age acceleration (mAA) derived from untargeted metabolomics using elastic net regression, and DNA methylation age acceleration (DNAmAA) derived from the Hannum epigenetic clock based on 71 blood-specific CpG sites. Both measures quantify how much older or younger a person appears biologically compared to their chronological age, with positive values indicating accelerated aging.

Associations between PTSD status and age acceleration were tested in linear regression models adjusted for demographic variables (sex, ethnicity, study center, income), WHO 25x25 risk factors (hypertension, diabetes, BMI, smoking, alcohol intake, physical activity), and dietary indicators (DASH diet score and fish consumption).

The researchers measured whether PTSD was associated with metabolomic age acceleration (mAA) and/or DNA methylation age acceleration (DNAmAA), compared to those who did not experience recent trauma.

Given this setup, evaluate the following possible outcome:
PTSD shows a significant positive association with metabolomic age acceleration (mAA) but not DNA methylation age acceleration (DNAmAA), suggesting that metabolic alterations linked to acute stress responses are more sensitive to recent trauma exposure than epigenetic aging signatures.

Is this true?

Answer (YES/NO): NO